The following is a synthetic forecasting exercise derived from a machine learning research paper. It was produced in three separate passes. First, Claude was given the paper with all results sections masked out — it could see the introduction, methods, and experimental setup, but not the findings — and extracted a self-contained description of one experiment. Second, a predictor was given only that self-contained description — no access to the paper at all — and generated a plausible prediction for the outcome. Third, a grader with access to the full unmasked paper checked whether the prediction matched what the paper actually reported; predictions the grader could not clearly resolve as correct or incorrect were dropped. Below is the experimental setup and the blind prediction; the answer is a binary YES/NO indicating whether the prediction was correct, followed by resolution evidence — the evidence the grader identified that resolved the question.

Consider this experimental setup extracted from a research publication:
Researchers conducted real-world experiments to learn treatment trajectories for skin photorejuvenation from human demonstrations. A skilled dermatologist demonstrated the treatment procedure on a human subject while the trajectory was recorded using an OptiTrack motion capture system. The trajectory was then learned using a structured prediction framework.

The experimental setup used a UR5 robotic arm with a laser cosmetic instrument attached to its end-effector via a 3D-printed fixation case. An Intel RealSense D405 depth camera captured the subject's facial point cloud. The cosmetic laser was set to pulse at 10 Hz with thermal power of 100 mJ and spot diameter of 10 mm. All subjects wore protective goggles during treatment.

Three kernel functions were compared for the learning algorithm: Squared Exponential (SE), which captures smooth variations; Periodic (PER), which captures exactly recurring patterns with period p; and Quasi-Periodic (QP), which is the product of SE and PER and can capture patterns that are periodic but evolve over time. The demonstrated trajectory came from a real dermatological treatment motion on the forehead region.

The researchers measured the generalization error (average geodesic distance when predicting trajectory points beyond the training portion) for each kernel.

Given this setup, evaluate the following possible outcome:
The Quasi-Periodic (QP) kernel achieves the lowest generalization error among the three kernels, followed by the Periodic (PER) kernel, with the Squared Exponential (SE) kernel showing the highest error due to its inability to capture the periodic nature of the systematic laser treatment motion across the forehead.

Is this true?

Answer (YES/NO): YES